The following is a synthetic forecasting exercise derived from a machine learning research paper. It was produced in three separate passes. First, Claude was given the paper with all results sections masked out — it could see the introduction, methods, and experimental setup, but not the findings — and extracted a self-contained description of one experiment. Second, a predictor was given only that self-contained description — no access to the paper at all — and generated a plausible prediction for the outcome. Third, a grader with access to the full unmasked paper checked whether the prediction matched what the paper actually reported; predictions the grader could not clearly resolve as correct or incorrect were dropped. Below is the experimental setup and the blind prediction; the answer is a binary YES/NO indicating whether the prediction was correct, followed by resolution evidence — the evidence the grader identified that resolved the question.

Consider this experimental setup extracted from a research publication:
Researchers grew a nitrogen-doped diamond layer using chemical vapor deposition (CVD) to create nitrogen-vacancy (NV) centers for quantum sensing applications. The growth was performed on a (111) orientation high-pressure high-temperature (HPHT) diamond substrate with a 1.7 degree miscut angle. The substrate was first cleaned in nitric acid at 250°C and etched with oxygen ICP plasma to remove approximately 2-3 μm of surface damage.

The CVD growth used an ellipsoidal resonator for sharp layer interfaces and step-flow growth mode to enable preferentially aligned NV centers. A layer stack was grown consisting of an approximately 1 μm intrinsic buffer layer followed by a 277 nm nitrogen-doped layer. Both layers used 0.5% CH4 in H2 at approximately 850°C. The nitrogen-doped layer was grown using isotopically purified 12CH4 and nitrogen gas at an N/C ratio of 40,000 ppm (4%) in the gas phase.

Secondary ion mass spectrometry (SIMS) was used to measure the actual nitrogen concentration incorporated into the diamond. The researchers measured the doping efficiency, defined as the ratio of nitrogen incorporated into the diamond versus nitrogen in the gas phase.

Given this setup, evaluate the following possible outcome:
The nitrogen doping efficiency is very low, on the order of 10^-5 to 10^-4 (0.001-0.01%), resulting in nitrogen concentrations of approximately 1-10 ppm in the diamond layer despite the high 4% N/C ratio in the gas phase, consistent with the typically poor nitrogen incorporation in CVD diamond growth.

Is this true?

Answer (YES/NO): NO